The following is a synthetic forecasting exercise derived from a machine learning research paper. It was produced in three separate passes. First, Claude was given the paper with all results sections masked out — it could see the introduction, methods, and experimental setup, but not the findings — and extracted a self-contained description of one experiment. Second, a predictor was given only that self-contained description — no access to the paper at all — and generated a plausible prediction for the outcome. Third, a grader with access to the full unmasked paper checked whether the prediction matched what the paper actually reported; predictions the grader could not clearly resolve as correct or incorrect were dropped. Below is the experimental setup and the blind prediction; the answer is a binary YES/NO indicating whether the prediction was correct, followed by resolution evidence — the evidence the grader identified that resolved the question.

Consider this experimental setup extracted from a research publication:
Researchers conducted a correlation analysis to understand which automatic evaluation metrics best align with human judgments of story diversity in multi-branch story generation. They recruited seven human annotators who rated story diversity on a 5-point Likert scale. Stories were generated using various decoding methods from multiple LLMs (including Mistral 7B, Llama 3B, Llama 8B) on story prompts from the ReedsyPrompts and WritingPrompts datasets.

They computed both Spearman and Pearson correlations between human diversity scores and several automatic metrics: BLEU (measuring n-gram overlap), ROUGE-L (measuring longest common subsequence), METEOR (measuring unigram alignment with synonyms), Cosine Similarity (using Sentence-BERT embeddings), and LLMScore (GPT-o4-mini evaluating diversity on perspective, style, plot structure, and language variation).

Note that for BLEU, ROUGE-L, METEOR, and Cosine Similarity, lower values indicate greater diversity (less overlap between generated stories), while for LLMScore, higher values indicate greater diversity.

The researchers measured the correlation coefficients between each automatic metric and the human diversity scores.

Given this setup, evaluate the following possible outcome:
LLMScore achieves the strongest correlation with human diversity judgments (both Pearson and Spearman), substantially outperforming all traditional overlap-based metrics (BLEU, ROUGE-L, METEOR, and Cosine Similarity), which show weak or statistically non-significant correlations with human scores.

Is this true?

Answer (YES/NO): NO